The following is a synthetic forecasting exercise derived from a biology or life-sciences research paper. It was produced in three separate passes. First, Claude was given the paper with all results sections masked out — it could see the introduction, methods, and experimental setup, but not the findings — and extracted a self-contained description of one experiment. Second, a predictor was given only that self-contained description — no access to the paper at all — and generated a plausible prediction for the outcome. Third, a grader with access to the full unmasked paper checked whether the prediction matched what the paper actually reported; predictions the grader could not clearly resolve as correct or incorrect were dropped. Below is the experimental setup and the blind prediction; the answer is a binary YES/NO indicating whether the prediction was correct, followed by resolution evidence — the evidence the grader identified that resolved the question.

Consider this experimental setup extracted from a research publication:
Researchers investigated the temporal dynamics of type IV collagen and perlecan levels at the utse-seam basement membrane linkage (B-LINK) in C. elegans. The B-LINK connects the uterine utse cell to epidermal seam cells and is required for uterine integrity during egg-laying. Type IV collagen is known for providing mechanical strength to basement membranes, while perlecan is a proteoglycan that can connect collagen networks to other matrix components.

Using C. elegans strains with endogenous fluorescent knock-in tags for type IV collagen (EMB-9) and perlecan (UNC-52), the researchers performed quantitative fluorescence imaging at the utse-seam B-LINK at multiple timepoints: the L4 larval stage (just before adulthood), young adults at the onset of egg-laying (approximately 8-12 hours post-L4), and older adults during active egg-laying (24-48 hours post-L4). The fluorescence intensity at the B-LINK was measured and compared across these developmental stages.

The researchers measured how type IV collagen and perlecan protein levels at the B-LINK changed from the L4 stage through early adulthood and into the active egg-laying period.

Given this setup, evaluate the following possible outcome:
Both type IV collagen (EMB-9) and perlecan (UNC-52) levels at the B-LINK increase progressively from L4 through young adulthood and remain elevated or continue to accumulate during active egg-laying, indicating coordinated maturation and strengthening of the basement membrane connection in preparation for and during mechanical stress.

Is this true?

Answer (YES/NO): YES